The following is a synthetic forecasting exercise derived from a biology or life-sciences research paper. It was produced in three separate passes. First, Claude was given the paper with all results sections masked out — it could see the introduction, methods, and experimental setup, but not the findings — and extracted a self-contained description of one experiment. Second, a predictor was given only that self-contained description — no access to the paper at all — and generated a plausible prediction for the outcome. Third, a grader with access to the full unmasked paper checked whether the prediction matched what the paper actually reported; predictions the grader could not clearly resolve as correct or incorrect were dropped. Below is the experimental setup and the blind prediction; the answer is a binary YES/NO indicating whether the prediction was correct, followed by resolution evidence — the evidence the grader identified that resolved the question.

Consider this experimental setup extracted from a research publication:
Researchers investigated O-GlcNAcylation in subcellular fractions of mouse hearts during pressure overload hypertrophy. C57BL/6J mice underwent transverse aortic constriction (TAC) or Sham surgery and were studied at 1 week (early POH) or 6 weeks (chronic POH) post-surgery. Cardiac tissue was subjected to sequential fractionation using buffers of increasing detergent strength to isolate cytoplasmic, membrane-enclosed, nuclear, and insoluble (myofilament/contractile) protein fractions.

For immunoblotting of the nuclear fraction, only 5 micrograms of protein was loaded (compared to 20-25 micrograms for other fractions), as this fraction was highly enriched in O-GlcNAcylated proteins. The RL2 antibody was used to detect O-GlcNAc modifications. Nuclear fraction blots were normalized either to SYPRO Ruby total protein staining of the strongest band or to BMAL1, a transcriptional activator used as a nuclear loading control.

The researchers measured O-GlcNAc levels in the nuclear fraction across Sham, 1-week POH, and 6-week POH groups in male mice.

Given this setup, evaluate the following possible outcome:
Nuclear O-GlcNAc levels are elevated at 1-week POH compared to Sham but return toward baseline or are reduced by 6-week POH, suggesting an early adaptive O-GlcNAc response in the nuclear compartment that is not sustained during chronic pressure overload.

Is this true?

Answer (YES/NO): NO